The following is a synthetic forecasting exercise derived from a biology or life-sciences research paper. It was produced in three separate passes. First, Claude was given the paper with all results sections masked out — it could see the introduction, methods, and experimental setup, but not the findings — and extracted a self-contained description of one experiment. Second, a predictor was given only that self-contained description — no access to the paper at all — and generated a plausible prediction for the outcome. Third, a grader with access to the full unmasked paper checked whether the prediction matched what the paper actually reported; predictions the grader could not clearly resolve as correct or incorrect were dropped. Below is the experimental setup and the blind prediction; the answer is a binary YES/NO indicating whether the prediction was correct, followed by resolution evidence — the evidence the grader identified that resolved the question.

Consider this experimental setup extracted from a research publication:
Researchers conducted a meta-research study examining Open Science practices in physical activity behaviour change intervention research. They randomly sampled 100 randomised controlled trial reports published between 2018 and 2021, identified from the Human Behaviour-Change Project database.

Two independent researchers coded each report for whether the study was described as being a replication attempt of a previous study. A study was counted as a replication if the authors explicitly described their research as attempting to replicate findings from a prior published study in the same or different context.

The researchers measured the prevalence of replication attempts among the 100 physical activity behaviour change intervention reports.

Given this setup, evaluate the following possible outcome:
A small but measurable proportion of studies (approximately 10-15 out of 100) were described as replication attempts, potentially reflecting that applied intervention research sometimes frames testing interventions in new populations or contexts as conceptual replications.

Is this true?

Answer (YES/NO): NO